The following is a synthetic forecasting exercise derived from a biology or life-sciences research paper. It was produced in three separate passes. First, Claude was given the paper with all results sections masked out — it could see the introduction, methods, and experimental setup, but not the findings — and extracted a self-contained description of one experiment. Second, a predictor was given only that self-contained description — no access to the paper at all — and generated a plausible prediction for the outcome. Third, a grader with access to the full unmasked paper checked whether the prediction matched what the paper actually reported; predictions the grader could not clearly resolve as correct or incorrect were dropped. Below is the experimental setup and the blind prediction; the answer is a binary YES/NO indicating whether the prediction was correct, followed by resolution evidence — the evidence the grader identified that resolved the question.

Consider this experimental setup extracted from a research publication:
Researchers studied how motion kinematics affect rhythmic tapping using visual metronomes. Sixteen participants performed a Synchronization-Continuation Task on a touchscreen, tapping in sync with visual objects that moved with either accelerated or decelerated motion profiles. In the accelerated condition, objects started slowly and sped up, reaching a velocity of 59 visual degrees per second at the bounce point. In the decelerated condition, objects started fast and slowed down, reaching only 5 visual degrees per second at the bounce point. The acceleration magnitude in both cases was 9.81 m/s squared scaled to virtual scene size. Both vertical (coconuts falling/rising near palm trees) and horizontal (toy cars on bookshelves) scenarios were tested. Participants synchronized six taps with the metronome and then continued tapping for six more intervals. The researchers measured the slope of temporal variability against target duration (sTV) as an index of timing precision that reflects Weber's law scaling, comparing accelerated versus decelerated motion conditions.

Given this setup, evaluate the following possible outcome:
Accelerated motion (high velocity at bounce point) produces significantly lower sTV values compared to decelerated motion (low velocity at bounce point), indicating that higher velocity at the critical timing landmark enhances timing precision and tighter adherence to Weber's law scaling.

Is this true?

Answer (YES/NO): NO